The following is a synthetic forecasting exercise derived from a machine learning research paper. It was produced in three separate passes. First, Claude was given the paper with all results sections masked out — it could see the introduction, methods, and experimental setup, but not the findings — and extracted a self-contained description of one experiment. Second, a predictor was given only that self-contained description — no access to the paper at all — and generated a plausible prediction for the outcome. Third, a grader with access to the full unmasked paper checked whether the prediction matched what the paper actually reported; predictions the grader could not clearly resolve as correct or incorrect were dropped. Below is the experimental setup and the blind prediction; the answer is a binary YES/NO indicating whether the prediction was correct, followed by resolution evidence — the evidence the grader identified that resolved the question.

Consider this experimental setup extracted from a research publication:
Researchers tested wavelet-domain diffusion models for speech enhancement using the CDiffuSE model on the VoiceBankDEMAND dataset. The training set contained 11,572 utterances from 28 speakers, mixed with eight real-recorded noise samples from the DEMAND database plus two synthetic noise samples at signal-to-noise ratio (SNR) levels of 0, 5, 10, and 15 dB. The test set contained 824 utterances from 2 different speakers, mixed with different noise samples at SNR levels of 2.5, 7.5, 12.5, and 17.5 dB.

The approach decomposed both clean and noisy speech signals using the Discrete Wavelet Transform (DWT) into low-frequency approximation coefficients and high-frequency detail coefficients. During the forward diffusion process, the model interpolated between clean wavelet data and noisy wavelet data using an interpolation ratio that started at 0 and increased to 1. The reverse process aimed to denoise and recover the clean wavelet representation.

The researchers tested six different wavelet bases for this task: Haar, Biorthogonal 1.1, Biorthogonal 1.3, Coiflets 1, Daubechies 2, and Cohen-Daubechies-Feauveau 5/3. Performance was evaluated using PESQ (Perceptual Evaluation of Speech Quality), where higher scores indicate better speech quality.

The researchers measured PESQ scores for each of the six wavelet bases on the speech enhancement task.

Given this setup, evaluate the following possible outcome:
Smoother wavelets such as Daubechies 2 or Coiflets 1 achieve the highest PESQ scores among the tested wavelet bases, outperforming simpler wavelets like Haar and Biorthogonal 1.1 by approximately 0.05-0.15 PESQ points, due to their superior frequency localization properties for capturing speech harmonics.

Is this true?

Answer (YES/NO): NO